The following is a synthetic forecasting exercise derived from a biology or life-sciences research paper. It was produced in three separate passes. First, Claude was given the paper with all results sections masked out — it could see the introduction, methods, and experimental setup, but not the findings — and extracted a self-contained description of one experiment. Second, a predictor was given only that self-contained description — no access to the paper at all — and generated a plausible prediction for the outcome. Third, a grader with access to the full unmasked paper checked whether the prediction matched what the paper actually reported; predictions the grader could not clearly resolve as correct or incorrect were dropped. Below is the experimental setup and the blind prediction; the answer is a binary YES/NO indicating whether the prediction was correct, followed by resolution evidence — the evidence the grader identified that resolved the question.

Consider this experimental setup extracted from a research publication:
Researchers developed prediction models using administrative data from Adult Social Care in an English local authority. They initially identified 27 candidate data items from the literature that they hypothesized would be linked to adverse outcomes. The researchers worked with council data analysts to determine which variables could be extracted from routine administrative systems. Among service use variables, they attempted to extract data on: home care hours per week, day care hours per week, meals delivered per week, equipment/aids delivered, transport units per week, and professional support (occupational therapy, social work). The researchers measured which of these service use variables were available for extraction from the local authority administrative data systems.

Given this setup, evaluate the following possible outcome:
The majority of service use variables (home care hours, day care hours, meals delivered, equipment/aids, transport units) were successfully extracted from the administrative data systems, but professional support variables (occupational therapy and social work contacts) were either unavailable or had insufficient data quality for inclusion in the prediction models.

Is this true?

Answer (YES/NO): NO